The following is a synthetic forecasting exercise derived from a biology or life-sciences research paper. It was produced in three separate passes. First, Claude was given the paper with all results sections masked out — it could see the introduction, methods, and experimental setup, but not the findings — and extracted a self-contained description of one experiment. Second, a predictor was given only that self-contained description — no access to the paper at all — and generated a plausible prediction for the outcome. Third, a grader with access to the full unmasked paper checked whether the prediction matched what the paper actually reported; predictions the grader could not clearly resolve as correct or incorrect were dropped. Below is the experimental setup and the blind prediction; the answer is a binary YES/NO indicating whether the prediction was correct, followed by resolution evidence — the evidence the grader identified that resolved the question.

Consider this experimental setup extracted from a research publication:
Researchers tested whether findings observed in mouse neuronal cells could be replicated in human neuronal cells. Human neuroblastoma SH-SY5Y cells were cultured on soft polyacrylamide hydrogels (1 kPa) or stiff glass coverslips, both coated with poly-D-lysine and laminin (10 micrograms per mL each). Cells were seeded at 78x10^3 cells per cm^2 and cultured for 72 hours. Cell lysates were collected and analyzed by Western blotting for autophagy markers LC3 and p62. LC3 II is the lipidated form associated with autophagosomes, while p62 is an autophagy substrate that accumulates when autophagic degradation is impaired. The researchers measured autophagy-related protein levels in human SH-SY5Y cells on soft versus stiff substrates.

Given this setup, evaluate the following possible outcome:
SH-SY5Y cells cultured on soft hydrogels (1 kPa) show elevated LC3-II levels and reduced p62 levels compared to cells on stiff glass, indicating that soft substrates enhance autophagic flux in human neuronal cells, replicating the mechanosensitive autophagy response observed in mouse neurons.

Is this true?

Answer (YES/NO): NO